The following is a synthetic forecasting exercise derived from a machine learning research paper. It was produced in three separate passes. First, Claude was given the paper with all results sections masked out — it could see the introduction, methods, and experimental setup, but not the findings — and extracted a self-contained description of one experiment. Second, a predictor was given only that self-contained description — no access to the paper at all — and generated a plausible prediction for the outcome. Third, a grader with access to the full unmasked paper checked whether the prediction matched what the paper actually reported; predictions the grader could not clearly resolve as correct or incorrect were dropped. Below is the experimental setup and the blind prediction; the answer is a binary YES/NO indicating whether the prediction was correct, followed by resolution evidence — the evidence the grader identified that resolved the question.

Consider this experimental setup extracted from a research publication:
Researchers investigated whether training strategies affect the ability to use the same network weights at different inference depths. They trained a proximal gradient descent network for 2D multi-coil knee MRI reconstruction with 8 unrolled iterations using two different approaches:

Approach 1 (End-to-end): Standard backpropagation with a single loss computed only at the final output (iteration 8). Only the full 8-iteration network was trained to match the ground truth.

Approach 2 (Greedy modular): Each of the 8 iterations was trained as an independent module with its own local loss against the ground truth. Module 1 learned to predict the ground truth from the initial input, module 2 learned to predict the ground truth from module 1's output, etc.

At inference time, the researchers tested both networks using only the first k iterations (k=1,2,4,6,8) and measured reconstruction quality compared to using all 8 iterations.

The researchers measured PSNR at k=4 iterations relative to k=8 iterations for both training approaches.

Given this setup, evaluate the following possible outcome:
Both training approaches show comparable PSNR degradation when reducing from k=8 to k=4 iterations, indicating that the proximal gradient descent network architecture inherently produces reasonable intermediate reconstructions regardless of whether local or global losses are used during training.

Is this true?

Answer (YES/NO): NO